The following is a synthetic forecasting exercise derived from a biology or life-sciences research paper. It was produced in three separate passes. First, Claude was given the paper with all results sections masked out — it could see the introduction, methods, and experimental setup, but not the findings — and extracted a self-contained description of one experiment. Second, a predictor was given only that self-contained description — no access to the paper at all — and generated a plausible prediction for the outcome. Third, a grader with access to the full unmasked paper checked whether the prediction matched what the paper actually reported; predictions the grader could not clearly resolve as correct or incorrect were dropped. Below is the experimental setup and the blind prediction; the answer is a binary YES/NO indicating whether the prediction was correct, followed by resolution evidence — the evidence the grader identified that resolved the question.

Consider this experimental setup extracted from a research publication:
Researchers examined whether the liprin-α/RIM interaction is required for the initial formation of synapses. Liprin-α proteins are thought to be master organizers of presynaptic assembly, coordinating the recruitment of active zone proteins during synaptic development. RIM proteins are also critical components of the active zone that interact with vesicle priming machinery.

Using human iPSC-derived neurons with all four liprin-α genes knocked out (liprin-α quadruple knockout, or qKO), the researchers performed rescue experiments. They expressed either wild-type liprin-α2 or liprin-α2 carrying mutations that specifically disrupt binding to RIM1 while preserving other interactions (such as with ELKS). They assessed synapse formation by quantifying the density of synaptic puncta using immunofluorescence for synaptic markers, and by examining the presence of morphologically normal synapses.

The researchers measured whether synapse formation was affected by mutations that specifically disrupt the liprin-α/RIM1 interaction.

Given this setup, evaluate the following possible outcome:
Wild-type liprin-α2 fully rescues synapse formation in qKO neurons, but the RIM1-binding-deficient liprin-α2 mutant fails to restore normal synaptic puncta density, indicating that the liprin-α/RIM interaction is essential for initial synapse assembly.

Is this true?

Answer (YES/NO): NO